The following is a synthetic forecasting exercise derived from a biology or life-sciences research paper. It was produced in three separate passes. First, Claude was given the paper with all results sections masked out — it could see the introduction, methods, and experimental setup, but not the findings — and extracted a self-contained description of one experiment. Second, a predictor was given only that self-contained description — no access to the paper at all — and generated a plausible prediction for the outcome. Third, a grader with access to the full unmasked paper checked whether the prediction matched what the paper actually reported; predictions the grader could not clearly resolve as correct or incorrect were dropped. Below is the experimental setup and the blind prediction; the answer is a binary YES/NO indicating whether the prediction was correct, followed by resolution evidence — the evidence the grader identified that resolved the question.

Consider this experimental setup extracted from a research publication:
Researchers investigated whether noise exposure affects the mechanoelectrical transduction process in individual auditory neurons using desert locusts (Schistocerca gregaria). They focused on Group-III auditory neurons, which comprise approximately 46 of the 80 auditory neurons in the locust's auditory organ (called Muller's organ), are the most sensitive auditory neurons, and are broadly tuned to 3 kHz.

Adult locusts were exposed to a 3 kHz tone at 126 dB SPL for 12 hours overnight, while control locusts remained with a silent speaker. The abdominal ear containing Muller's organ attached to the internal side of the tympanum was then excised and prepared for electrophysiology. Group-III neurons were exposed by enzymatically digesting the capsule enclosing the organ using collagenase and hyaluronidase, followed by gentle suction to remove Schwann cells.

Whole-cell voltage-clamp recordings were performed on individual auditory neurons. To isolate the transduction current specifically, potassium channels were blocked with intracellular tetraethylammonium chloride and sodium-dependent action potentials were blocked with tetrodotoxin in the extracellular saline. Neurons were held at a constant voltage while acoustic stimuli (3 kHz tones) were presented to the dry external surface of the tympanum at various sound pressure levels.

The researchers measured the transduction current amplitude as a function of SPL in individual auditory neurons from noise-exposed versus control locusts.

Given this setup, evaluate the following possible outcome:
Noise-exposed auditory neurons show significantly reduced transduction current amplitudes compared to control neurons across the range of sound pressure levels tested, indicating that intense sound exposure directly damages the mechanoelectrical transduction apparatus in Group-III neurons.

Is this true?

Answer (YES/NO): NO